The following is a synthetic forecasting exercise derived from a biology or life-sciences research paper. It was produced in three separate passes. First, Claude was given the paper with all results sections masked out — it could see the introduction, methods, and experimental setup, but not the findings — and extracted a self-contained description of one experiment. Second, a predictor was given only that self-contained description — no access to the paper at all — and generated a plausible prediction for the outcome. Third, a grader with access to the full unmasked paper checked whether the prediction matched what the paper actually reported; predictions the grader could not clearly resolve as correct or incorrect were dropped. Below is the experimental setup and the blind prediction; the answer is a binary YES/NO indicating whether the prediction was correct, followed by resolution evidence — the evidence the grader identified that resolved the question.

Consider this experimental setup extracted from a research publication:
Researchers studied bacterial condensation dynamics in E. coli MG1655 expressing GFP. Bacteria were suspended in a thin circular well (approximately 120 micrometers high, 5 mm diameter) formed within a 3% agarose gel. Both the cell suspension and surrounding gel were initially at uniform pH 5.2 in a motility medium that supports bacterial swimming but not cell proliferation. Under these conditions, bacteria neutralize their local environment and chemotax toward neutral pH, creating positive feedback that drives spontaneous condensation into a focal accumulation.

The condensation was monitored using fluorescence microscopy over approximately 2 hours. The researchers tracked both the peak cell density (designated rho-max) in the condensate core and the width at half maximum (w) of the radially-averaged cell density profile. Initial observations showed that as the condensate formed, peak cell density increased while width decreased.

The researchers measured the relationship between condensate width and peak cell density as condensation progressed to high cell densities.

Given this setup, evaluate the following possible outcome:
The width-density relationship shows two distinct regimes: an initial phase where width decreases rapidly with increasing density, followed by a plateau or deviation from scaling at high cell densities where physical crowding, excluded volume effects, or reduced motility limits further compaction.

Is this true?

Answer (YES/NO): NO